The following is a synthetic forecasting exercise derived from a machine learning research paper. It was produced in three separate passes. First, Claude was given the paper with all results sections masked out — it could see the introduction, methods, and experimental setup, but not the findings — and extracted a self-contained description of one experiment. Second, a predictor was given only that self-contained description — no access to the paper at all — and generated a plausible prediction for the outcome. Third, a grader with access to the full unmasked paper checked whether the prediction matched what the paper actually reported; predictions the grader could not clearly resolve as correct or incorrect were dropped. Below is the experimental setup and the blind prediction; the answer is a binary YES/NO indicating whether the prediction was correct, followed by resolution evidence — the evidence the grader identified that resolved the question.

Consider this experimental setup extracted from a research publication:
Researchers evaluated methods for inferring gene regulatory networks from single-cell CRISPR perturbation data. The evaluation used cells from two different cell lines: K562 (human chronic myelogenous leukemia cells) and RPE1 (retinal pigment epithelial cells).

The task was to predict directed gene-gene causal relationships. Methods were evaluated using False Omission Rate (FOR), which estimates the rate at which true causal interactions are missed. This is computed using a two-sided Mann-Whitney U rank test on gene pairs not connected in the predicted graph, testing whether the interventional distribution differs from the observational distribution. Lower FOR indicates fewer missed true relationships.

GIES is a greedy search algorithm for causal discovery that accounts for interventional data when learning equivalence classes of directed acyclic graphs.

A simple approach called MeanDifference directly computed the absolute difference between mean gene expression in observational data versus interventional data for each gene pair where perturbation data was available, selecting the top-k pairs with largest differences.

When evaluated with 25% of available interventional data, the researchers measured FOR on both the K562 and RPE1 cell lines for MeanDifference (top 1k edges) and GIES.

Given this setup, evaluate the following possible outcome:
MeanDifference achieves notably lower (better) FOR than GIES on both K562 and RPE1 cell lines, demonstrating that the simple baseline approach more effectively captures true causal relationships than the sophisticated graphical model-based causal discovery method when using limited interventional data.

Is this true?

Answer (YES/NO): NO